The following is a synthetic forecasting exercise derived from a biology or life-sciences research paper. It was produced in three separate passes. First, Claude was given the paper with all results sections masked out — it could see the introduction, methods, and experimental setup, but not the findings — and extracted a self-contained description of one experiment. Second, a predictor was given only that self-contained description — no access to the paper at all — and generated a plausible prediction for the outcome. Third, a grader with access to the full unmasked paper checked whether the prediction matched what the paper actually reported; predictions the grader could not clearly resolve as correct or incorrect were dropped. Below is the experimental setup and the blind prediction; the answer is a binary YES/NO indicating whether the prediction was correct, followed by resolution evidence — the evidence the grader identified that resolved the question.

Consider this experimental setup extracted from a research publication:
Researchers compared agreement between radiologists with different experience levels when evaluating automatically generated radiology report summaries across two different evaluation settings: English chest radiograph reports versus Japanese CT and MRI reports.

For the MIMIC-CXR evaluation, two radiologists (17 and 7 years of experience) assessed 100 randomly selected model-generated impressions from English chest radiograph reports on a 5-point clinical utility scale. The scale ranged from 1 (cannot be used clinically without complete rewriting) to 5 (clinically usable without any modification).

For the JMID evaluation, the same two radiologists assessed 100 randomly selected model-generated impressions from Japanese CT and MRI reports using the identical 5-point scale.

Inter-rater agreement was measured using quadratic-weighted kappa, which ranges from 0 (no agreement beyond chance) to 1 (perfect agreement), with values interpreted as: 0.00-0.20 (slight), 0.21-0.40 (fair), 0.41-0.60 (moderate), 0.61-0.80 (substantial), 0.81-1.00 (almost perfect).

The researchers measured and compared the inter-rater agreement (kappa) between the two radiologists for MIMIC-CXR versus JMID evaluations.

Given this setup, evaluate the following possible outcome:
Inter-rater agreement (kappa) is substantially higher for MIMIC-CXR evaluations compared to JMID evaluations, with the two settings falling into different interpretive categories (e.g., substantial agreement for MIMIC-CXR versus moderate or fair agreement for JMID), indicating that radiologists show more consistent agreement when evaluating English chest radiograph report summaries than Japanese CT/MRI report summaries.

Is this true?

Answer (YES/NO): NO